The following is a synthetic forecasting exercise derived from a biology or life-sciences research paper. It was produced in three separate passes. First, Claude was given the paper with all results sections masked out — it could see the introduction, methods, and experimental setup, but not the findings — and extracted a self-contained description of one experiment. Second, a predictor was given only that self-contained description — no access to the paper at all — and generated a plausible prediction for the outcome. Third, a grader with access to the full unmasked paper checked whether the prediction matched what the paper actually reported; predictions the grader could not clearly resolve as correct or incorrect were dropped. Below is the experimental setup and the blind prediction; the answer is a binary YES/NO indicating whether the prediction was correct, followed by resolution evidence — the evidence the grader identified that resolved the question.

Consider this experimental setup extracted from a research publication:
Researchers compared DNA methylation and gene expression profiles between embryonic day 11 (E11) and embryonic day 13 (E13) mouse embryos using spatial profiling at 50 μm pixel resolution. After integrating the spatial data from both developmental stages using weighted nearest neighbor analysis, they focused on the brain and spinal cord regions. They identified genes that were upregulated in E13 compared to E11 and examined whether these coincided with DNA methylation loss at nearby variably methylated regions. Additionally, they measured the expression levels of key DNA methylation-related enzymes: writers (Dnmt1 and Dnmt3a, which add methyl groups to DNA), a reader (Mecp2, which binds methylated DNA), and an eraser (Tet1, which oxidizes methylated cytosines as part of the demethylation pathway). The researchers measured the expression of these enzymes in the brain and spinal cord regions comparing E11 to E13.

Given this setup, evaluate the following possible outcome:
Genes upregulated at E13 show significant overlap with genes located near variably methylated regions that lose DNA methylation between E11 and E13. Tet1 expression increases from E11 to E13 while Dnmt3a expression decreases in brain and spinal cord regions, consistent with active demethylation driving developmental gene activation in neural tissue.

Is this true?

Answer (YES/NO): NO